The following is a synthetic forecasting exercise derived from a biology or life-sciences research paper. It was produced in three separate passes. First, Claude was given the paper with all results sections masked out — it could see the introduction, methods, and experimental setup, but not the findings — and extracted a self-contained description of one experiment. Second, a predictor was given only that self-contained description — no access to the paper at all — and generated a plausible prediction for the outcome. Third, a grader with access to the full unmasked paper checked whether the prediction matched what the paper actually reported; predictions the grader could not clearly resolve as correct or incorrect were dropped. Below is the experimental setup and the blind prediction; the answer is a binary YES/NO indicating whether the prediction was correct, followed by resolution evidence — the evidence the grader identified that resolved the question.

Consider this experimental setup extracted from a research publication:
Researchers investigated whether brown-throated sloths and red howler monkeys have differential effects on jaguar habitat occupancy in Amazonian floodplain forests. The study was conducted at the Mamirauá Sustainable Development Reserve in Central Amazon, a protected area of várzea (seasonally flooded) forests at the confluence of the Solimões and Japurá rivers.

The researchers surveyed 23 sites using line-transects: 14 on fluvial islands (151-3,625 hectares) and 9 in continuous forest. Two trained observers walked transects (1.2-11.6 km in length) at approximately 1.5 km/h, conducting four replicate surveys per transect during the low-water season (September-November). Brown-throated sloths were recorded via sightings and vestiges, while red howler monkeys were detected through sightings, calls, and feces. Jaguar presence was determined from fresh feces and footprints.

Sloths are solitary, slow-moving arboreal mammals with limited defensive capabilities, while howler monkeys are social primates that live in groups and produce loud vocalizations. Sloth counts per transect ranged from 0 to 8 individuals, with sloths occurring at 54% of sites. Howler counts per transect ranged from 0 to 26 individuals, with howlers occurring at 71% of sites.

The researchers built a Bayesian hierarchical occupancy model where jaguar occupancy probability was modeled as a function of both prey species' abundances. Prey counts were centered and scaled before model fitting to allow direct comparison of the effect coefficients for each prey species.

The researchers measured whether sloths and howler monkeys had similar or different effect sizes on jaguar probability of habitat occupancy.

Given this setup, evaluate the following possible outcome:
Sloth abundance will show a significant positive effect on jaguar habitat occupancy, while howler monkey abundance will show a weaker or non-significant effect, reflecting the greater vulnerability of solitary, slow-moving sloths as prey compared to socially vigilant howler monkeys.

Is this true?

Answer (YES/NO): NO